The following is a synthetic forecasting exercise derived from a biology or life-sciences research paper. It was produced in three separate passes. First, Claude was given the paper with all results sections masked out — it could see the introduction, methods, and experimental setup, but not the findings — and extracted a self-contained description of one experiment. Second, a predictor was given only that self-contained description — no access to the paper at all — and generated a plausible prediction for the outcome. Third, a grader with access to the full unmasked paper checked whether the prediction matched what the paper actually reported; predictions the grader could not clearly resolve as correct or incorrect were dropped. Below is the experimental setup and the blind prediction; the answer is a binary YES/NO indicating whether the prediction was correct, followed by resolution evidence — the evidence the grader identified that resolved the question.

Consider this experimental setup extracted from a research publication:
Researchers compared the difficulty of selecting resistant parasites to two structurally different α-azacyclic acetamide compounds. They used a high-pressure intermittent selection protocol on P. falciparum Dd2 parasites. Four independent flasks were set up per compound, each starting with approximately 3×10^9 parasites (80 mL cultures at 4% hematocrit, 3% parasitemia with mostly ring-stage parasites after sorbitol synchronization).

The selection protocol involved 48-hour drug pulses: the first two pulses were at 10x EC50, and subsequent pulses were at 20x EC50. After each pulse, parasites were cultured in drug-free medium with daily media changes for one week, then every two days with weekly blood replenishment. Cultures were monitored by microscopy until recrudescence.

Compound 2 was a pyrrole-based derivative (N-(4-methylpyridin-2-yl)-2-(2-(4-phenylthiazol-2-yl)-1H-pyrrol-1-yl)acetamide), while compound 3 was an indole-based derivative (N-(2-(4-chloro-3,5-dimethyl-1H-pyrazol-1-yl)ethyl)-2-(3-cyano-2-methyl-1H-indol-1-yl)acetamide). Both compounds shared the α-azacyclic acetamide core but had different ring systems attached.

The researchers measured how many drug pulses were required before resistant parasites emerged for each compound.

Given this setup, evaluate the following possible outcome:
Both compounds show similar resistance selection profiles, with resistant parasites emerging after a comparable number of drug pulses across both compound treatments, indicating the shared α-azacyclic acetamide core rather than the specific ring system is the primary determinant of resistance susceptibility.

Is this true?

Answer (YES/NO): YES